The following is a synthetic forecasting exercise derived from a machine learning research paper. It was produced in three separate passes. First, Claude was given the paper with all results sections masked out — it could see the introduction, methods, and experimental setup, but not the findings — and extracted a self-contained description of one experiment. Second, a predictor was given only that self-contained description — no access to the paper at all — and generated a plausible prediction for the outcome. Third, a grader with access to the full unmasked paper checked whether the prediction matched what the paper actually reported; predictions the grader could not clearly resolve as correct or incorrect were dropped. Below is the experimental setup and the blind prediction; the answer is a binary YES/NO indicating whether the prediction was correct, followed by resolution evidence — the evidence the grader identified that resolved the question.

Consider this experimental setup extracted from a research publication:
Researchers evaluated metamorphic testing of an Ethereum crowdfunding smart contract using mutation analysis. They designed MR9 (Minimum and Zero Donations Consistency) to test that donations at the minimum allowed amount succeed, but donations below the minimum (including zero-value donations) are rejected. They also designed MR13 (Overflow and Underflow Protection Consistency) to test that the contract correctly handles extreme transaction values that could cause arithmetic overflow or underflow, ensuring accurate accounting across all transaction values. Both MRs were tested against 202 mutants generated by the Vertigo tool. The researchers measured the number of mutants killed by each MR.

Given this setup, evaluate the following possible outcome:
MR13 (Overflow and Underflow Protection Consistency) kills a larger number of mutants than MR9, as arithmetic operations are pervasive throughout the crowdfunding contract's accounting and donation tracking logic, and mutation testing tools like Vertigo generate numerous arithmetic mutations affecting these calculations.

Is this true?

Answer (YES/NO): NO